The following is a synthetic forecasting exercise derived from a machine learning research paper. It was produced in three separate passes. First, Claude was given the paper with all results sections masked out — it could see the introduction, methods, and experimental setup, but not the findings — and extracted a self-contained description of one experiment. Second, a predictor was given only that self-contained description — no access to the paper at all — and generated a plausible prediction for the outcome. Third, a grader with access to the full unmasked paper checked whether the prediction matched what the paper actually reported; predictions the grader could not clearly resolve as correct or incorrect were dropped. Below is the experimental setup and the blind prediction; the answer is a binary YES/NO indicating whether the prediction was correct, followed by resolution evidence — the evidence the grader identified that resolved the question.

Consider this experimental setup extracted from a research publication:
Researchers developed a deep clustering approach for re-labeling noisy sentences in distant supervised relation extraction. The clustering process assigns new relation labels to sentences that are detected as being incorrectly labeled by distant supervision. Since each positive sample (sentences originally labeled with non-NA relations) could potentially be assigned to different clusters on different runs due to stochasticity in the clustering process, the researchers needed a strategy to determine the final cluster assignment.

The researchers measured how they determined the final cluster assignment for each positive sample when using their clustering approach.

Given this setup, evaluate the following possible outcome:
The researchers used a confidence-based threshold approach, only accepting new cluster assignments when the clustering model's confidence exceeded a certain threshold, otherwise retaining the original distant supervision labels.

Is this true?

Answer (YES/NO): NO